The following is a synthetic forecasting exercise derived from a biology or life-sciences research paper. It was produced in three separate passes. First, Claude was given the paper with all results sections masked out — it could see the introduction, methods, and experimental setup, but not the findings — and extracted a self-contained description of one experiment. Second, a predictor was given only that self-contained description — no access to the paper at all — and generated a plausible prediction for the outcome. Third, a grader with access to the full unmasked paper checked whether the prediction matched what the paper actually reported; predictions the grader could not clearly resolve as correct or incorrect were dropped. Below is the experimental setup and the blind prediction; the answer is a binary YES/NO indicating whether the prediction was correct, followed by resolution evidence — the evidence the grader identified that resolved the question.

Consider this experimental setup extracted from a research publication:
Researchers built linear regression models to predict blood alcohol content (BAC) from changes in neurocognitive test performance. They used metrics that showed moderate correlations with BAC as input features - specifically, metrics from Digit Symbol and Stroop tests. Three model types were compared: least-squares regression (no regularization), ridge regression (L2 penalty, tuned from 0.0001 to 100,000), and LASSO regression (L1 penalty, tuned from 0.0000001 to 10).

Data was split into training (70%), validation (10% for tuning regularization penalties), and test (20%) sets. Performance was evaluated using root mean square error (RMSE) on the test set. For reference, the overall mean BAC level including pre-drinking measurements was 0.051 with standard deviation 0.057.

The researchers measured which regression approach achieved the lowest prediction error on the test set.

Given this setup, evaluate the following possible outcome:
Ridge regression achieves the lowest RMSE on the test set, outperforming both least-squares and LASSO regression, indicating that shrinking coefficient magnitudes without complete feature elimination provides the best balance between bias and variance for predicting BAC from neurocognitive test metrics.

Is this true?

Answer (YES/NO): NO